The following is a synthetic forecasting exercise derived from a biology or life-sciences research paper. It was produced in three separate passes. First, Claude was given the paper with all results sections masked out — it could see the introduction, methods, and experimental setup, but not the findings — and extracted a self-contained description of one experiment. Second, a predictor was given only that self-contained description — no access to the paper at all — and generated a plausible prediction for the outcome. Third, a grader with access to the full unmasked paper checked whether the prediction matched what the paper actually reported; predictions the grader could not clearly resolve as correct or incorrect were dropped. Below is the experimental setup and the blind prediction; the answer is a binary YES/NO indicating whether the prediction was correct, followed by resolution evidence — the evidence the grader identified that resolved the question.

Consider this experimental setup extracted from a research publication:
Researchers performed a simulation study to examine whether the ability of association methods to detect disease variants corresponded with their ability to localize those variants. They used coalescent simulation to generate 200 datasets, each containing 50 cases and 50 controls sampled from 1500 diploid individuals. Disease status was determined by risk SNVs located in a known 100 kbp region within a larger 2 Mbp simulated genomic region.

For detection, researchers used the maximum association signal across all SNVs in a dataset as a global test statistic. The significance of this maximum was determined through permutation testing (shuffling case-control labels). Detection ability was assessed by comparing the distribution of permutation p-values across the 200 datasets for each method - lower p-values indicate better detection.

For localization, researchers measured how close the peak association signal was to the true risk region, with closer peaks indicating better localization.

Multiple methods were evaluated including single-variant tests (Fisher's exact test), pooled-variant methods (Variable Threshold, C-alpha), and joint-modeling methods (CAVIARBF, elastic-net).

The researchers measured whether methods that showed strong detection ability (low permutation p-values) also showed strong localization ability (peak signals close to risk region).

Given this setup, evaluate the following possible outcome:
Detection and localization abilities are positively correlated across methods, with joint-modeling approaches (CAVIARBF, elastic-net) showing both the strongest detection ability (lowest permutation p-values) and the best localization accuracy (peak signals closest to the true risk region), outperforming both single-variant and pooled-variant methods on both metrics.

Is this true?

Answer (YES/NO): NO